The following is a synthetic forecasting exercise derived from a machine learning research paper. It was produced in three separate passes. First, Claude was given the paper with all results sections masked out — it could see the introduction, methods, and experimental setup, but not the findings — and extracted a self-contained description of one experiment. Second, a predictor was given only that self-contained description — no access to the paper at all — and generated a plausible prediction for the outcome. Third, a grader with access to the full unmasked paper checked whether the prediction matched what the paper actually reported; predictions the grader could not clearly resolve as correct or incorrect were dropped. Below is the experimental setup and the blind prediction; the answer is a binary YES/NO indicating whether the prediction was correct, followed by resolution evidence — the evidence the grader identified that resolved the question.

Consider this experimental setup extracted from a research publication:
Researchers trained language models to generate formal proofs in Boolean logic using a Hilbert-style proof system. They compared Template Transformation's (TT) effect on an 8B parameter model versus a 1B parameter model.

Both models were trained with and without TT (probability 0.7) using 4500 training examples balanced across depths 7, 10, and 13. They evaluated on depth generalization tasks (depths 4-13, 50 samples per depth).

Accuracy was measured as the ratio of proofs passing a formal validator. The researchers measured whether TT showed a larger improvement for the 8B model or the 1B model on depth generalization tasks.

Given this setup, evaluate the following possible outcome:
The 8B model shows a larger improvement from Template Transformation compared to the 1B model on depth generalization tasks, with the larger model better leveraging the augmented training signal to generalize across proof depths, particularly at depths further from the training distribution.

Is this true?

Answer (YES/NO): YES